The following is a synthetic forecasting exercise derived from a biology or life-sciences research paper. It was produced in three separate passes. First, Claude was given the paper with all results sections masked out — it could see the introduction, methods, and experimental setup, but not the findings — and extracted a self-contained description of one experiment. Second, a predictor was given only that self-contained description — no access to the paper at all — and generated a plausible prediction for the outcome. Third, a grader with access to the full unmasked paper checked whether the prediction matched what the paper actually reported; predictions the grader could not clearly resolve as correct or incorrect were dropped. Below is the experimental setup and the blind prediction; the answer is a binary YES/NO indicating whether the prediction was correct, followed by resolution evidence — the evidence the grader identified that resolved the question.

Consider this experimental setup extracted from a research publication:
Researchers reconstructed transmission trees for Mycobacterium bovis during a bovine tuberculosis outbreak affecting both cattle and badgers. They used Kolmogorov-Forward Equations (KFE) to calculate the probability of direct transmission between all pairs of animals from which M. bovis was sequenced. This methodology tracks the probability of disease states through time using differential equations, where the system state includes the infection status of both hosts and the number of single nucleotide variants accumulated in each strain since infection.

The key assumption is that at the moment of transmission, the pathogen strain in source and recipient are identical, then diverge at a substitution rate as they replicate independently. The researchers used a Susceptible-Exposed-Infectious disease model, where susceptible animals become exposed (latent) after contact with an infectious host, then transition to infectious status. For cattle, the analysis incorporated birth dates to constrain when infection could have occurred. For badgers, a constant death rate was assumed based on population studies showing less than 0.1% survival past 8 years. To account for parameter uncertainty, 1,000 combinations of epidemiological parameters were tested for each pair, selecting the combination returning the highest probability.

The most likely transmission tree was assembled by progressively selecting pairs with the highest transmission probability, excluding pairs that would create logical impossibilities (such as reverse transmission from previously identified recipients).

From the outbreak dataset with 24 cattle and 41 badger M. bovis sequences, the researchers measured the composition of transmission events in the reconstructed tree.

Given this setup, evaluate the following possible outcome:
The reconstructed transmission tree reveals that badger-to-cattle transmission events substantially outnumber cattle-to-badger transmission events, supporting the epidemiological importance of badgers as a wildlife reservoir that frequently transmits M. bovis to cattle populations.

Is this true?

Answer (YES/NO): NO